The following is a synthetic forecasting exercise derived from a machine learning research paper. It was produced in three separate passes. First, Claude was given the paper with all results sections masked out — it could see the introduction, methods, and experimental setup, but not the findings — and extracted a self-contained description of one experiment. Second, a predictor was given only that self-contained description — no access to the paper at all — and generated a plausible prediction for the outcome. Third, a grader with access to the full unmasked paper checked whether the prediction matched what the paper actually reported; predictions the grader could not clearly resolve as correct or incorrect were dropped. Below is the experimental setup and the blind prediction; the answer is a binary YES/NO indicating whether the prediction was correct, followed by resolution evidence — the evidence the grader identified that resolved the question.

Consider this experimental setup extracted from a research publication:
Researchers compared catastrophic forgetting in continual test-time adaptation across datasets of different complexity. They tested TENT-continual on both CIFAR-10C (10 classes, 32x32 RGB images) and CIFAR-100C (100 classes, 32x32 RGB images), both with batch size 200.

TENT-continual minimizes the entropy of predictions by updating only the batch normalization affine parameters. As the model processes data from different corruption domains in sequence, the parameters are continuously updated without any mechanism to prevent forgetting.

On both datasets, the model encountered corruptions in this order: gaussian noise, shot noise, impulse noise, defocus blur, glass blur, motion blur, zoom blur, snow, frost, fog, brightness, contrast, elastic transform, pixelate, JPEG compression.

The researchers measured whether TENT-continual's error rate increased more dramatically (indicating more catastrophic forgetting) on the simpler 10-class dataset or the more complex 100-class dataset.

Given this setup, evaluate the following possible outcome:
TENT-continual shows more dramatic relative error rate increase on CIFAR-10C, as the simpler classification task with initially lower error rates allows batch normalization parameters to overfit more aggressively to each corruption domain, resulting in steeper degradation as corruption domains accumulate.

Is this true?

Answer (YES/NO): NO